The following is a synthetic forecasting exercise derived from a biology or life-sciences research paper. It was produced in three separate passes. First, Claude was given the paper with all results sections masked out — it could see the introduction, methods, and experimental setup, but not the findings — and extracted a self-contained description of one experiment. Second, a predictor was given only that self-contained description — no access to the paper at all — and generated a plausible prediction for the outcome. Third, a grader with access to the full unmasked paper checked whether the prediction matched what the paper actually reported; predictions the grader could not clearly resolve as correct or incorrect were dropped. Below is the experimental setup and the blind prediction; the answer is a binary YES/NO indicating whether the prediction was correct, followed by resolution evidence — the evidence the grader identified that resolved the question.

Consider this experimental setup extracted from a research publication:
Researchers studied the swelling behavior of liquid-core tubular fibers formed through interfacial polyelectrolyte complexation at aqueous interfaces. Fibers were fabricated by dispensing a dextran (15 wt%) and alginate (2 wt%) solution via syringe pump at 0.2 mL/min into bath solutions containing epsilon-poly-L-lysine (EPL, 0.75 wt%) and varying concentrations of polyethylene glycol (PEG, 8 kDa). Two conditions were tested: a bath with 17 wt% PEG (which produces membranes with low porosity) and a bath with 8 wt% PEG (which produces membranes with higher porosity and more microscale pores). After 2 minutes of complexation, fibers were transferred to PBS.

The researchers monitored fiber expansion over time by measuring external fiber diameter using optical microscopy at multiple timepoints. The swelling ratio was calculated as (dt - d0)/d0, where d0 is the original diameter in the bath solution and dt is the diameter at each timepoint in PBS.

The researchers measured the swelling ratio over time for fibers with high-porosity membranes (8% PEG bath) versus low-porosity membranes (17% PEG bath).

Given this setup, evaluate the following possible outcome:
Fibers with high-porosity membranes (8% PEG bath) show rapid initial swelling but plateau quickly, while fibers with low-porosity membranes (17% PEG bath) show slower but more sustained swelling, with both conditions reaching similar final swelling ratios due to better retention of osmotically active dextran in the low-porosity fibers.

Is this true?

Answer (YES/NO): NO